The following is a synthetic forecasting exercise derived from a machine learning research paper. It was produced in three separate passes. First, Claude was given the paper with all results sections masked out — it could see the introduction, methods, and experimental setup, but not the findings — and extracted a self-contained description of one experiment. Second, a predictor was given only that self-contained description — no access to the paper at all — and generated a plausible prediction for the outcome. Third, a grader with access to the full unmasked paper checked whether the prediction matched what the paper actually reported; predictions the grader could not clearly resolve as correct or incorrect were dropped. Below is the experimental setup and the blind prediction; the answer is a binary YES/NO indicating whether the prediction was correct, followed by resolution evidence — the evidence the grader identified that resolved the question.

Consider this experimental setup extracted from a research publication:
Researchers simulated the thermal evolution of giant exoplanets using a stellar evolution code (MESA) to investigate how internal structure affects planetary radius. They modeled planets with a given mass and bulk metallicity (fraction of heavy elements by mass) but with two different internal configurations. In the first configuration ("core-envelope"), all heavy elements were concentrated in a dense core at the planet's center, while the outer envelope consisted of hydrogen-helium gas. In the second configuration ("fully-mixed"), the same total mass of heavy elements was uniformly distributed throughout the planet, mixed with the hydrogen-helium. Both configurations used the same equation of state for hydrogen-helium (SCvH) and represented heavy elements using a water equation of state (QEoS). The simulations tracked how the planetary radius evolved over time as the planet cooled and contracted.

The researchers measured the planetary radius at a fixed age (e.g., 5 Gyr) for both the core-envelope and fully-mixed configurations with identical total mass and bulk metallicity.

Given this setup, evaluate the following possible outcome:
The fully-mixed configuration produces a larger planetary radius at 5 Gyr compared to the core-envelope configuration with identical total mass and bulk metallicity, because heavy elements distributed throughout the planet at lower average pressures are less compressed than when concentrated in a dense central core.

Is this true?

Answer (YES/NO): NO